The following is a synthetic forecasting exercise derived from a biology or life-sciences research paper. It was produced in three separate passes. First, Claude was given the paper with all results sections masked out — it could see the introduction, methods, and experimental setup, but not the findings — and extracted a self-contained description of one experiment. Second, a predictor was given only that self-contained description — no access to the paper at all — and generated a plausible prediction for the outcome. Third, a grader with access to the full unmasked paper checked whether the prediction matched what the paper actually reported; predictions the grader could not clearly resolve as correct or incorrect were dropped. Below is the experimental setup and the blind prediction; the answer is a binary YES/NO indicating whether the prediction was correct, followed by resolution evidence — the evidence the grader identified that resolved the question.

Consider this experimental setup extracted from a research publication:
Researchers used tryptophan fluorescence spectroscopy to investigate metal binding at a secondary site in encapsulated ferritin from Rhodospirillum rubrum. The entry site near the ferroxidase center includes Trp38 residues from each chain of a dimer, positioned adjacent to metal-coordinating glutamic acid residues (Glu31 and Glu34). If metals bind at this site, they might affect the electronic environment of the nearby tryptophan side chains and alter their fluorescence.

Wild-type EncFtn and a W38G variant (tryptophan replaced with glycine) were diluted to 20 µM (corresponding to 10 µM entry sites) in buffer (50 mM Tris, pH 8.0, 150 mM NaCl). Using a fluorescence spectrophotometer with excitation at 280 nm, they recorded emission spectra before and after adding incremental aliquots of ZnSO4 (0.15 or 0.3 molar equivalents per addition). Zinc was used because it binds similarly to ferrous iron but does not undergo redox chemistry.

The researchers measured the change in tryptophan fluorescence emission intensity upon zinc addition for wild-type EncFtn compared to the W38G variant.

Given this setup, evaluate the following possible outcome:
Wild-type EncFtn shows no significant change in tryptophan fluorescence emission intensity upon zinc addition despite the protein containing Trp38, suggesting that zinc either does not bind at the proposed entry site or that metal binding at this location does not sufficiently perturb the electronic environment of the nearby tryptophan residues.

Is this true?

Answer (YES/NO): NO